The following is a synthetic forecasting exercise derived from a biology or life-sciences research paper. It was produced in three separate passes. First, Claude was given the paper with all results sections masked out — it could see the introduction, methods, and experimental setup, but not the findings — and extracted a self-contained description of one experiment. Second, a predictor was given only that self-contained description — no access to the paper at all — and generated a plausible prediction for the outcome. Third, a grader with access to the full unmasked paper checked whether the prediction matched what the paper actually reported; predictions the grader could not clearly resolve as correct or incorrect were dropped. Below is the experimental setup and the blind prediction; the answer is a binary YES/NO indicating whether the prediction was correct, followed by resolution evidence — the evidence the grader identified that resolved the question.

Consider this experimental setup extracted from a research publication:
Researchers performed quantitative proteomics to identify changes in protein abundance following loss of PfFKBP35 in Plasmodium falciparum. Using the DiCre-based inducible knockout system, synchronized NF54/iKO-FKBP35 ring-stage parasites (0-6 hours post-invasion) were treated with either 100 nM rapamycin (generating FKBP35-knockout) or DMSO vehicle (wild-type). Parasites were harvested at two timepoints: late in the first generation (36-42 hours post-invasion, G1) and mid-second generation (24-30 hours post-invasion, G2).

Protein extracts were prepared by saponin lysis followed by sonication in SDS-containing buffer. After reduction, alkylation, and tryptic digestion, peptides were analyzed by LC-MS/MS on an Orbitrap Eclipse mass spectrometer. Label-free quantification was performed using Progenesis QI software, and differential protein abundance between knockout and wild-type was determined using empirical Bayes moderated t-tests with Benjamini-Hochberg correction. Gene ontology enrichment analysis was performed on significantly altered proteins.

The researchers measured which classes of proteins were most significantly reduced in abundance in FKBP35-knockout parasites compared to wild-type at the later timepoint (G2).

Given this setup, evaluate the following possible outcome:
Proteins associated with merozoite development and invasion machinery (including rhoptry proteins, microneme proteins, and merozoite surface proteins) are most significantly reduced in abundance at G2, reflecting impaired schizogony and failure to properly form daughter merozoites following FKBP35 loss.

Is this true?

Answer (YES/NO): NO